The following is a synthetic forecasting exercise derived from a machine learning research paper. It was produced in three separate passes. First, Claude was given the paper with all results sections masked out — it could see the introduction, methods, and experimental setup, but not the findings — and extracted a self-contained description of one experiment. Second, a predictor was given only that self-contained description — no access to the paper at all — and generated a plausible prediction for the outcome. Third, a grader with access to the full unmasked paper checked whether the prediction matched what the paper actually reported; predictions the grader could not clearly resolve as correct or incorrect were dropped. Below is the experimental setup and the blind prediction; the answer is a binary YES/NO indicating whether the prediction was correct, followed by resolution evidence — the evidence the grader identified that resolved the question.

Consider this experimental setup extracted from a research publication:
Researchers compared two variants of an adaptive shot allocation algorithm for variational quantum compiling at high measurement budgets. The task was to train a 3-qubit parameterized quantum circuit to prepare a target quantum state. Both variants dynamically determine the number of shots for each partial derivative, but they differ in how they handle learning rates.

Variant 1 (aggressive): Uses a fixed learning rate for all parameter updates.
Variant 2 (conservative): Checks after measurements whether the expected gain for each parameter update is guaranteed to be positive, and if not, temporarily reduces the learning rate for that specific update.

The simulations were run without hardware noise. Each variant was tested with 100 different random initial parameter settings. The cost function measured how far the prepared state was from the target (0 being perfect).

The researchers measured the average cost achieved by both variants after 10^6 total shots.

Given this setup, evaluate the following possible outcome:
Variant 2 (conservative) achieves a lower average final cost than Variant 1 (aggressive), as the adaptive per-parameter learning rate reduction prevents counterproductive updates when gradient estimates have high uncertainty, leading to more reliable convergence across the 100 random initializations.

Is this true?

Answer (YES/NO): NO